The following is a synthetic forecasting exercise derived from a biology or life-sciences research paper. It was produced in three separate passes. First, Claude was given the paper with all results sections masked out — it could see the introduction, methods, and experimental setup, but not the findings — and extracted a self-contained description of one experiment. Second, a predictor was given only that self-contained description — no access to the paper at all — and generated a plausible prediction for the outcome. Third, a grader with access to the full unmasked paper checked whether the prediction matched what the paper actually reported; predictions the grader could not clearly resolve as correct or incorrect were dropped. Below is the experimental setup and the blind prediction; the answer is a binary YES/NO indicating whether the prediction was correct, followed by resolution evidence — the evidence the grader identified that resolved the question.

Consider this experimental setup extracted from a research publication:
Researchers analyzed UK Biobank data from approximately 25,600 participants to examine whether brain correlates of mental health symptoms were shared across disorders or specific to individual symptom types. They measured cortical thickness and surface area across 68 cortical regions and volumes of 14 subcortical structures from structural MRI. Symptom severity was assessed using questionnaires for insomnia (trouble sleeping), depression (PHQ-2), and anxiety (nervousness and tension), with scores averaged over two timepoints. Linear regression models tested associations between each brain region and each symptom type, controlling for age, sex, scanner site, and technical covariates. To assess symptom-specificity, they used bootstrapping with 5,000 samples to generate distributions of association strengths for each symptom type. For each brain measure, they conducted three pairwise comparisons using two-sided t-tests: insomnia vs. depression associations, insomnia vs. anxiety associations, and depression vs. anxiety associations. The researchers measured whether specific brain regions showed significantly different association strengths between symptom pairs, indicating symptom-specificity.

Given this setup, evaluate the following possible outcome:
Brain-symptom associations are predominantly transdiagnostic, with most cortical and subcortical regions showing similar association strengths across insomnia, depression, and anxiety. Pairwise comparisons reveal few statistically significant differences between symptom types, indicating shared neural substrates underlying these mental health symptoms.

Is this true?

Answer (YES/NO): NO